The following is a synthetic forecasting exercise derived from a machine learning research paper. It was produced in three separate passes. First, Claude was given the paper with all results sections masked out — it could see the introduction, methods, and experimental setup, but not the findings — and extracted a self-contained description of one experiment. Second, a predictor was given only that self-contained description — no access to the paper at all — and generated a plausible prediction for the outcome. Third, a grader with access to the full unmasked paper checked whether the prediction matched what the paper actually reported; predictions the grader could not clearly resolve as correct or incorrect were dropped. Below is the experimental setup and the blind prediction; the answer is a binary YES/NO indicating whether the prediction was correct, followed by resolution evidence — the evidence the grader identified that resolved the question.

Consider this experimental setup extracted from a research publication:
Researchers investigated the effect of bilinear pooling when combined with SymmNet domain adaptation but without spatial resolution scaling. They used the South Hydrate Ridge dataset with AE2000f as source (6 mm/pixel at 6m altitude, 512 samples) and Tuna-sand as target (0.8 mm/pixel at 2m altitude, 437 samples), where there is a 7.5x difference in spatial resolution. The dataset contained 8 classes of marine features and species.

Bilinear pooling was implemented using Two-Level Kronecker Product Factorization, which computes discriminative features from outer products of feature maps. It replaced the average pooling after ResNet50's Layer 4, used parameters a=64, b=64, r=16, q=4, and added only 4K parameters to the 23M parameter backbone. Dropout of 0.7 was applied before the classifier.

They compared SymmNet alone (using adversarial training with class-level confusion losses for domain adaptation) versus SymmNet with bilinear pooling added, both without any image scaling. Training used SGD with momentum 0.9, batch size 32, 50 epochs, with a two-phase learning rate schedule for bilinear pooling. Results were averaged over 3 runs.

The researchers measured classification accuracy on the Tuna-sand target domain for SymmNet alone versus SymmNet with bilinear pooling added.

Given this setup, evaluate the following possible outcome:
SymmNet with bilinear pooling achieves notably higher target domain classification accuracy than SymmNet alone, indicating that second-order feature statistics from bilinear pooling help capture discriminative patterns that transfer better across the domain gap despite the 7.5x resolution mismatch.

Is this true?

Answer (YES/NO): NO